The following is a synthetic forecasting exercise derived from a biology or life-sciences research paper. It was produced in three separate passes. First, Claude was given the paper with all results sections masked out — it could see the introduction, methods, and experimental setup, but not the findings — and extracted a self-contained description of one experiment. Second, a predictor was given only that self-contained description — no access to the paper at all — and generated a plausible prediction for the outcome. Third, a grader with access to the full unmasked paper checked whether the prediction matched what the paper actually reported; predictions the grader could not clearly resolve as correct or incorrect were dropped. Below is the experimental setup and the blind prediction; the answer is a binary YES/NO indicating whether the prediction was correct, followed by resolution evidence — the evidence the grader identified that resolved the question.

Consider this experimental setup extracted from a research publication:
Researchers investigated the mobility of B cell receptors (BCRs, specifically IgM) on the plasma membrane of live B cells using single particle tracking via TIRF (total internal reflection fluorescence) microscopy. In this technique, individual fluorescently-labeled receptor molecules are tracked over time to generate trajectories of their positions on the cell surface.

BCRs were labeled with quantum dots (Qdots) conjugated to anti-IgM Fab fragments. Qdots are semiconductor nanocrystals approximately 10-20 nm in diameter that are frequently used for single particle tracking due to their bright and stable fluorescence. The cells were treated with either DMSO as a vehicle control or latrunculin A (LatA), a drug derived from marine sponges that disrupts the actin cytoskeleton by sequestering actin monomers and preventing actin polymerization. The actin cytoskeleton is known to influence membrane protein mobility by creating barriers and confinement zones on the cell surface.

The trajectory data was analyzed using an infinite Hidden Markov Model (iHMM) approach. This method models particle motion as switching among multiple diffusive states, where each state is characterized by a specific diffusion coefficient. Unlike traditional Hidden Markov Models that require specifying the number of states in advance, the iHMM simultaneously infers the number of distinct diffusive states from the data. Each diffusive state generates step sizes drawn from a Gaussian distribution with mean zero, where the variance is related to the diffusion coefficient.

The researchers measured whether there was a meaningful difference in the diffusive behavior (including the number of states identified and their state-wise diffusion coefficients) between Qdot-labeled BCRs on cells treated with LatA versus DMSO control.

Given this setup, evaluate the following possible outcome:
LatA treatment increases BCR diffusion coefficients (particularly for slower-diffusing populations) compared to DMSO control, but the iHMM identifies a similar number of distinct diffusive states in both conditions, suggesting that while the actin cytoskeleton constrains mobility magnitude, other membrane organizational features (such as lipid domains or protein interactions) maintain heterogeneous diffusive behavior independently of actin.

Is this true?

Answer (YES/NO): NO